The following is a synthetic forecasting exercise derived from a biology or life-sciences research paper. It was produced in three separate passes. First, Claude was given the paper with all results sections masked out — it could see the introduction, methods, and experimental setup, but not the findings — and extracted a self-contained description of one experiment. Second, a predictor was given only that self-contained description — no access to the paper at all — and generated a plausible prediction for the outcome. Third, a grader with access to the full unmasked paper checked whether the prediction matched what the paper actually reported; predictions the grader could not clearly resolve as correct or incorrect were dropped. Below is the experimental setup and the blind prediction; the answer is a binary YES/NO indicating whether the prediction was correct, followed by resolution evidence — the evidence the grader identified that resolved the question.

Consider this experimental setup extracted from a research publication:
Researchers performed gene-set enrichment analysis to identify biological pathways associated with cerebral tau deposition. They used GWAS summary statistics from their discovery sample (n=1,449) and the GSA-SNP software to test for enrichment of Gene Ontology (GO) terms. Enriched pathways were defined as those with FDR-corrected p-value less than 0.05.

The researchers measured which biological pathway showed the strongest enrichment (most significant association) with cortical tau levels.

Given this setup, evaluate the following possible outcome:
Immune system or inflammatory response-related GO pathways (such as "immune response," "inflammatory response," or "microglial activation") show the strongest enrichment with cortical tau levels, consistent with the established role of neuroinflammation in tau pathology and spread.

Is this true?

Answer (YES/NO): NO